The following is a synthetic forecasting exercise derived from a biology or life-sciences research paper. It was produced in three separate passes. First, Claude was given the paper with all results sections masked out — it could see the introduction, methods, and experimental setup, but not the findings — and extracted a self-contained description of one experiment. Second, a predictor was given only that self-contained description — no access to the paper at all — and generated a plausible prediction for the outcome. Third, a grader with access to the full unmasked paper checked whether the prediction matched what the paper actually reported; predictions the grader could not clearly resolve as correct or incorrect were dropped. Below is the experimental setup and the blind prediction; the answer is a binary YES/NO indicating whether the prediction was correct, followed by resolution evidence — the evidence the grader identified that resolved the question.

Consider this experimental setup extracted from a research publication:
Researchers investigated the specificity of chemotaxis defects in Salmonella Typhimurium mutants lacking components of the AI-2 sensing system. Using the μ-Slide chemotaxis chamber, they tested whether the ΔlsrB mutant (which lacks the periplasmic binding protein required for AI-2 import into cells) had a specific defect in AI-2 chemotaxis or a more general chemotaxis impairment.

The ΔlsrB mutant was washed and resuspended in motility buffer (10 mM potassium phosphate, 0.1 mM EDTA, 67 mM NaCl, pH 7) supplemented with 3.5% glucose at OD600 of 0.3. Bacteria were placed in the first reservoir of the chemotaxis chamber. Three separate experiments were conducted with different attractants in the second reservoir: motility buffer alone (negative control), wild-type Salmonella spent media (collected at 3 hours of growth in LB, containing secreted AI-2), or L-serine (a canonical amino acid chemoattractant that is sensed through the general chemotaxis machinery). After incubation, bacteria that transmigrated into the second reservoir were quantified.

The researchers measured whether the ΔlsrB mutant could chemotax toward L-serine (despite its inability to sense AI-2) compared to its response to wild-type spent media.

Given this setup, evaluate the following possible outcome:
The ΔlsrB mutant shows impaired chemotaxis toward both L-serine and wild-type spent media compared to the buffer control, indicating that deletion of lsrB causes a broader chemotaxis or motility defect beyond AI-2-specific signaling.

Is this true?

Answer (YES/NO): YES